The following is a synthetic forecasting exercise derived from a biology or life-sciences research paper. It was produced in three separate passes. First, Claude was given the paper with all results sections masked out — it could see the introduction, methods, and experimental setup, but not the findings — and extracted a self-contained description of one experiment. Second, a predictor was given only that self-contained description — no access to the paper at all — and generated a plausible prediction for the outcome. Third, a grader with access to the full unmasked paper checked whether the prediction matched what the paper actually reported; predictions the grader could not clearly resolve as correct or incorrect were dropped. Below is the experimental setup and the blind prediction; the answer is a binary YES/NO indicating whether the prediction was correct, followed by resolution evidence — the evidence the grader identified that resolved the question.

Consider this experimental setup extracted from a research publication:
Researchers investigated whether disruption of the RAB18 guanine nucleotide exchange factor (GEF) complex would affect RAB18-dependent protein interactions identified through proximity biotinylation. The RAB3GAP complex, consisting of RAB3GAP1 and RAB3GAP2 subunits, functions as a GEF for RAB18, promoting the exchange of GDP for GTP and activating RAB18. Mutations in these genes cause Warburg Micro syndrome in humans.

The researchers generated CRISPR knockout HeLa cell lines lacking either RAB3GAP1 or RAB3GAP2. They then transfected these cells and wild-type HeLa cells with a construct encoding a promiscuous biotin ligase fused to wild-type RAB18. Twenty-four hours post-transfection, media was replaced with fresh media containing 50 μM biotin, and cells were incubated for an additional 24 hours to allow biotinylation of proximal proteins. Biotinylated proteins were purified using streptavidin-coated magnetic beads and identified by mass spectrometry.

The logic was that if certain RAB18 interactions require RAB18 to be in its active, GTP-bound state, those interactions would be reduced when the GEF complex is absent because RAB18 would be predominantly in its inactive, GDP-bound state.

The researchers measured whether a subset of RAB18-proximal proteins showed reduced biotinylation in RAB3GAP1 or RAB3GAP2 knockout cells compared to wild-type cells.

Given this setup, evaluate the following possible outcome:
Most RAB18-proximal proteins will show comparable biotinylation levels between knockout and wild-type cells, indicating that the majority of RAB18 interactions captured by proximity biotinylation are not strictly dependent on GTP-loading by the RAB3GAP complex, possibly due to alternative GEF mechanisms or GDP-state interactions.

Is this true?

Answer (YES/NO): NO